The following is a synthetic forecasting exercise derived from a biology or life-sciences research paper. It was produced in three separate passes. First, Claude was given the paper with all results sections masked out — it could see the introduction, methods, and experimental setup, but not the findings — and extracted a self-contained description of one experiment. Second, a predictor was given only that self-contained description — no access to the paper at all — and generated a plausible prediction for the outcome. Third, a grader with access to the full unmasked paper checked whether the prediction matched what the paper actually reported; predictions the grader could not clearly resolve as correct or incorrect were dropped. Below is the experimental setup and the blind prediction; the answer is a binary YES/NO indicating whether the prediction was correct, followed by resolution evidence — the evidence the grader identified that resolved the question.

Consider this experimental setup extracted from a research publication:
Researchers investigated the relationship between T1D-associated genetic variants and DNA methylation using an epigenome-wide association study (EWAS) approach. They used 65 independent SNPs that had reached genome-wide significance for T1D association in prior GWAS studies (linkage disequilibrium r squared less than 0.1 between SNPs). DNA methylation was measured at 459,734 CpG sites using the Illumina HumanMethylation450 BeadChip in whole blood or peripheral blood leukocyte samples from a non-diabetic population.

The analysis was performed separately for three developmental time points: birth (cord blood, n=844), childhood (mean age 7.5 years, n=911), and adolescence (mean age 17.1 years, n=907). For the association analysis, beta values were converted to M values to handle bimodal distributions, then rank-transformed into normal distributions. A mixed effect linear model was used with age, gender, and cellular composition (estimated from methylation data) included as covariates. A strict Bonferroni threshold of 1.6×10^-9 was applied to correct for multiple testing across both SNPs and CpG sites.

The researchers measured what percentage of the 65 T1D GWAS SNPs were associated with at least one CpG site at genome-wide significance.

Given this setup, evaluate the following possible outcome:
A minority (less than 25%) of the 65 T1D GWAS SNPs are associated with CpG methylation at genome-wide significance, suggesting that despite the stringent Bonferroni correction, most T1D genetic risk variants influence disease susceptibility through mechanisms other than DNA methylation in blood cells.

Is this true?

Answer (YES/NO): NO